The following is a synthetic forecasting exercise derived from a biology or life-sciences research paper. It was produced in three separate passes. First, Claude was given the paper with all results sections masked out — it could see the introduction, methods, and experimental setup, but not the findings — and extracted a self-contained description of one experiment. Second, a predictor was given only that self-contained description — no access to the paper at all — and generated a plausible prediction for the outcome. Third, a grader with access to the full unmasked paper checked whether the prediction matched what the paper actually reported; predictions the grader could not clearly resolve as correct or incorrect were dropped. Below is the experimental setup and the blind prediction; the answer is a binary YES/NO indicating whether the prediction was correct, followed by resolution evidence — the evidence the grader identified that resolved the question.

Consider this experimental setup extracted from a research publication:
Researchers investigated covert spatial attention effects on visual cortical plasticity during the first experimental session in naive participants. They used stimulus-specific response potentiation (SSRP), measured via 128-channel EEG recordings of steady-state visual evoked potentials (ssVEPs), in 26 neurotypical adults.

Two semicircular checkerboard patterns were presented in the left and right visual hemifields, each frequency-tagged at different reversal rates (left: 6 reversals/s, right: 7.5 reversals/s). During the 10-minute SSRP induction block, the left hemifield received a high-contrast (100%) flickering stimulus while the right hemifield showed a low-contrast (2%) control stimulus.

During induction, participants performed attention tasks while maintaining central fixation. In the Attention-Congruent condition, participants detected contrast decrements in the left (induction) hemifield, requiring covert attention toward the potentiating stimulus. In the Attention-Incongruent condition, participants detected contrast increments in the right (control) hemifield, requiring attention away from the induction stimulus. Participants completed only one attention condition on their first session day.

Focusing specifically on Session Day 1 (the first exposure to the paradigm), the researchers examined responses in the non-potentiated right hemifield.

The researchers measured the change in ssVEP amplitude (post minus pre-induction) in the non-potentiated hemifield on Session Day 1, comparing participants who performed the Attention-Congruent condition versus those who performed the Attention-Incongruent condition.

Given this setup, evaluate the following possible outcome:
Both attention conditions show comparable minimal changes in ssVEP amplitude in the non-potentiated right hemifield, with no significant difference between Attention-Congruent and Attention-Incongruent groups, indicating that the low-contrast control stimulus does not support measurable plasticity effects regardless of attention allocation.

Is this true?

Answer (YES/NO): NO